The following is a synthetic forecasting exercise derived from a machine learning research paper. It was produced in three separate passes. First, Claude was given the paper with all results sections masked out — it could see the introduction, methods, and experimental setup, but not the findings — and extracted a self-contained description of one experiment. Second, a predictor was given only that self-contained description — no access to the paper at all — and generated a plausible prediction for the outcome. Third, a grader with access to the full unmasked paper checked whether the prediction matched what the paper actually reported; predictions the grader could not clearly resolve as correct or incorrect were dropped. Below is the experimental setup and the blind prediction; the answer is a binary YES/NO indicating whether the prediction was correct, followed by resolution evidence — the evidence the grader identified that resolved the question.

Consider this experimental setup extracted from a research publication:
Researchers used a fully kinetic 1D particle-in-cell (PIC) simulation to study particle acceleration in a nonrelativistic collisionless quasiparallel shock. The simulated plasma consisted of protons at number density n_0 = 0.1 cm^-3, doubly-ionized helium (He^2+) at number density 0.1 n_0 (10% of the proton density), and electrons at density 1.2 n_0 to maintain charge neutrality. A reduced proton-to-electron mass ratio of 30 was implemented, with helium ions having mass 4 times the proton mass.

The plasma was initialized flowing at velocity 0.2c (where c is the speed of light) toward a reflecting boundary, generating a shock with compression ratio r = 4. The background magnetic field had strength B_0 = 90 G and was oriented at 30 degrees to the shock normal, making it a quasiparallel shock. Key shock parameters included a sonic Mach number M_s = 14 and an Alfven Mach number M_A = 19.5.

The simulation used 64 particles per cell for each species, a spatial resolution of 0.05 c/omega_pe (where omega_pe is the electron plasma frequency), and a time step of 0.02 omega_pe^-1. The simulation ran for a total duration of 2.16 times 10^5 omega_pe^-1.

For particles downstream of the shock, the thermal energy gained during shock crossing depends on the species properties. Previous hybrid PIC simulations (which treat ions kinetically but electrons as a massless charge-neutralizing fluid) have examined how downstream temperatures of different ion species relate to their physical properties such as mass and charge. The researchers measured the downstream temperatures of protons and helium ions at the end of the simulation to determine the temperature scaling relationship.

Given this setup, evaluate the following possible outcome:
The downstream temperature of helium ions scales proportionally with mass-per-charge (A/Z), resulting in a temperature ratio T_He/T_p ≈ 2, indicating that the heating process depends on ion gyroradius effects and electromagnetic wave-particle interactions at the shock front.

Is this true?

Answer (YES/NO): NO